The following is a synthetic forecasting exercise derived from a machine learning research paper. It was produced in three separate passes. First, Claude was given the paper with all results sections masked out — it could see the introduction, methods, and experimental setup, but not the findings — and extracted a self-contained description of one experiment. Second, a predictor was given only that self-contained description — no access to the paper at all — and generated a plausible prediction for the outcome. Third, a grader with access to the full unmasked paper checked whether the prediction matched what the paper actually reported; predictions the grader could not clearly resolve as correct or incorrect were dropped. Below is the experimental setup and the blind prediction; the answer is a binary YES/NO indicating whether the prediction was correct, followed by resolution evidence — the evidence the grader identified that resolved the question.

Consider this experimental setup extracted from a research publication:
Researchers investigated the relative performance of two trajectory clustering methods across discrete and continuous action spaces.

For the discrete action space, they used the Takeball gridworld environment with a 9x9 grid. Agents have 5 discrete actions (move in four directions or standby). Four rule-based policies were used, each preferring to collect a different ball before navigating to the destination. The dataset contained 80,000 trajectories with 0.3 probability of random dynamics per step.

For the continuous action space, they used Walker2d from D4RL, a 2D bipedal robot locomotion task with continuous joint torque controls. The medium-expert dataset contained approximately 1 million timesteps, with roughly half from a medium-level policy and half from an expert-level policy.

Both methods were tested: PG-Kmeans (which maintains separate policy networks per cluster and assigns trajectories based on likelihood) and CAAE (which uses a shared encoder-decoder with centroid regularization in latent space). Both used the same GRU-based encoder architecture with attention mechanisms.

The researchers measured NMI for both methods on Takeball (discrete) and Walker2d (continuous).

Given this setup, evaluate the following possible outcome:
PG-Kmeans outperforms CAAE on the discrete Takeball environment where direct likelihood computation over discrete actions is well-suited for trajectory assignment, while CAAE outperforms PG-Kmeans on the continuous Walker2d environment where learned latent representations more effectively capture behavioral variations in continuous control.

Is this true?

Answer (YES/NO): NO